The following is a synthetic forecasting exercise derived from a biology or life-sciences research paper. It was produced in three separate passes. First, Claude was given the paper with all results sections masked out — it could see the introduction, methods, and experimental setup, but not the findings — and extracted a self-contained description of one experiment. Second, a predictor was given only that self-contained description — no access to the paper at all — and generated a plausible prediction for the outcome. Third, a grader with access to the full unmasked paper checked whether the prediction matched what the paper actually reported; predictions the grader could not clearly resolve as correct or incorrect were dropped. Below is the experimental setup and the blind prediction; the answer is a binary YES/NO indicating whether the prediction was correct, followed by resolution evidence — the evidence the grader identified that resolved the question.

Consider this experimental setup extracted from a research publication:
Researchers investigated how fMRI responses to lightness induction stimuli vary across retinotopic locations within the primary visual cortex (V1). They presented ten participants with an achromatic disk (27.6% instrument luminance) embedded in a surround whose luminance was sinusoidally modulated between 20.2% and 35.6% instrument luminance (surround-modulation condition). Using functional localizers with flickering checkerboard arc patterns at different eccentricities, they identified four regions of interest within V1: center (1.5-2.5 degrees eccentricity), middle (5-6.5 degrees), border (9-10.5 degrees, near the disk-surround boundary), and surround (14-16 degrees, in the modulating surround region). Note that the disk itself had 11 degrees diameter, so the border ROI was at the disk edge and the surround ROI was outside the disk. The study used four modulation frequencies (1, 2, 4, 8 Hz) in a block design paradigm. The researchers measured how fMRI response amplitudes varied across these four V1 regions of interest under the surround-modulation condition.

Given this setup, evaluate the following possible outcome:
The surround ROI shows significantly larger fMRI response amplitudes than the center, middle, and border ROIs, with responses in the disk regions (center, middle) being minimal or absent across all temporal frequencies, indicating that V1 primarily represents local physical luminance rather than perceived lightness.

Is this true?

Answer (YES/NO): NO